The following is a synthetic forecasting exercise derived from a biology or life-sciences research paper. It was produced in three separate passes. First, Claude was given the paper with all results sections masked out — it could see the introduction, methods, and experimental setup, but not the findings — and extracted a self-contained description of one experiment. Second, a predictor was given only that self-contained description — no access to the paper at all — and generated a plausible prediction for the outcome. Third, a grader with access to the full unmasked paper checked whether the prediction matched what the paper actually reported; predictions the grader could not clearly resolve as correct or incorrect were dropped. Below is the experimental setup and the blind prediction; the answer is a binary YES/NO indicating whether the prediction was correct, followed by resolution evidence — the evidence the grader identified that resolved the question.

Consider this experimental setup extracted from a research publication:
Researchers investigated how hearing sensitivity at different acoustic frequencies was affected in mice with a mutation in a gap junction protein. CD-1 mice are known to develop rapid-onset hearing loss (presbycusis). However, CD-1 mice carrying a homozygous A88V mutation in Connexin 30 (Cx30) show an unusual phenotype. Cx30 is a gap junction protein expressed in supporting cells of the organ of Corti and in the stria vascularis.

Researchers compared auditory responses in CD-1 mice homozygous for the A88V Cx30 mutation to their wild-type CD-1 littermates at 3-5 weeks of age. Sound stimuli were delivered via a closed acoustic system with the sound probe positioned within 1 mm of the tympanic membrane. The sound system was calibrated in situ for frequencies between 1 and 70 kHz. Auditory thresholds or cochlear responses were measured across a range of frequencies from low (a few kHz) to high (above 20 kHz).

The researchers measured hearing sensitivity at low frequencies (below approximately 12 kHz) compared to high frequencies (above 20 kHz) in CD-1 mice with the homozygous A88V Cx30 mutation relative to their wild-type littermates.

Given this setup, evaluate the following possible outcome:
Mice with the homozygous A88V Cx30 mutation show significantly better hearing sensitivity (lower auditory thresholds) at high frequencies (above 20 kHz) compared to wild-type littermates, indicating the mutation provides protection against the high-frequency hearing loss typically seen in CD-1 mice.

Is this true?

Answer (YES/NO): YES